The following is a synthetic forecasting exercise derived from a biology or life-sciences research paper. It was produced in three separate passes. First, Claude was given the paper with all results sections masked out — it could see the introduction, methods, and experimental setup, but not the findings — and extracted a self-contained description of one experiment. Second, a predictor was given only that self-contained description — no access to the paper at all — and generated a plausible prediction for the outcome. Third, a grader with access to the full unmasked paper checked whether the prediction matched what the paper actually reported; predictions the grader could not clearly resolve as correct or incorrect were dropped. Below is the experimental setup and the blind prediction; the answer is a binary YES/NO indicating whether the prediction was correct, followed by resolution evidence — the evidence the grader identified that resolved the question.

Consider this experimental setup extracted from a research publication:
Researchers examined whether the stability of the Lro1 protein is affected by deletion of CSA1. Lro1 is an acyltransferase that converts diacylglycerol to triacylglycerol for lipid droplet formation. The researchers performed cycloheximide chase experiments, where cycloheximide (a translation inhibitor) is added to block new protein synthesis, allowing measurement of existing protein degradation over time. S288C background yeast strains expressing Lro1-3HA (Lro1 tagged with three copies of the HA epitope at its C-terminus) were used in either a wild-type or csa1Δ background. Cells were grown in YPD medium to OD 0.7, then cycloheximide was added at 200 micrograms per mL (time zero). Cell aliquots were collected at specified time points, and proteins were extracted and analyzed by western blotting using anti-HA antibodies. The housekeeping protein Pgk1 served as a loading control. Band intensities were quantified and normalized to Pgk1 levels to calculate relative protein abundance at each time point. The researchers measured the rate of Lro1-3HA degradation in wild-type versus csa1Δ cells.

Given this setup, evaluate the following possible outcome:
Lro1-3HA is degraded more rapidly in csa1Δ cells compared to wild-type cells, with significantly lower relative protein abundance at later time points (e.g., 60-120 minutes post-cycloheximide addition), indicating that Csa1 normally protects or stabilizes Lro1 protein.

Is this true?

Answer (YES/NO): NO